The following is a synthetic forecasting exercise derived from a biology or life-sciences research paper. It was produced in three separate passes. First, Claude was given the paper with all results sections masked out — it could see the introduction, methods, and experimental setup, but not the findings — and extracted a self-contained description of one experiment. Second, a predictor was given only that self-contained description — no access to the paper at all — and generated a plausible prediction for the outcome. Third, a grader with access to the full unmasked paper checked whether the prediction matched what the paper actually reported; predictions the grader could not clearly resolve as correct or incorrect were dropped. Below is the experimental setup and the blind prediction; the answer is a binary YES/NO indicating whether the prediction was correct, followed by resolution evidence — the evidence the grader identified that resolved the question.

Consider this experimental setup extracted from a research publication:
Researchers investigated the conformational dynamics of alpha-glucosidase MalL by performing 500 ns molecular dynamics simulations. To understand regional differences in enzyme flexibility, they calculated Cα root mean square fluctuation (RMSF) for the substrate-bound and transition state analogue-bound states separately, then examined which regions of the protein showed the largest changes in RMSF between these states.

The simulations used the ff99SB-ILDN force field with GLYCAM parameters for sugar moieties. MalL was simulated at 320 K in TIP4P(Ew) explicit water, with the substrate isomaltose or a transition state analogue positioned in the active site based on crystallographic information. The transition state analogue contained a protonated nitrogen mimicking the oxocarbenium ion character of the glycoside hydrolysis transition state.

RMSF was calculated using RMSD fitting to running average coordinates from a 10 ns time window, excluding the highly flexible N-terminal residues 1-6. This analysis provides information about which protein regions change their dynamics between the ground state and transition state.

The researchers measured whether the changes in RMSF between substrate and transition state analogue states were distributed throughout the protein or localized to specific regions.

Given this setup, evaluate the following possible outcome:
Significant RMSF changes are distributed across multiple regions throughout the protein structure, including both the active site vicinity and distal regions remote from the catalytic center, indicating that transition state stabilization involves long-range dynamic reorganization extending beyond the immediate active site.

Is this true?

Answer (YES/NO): NO